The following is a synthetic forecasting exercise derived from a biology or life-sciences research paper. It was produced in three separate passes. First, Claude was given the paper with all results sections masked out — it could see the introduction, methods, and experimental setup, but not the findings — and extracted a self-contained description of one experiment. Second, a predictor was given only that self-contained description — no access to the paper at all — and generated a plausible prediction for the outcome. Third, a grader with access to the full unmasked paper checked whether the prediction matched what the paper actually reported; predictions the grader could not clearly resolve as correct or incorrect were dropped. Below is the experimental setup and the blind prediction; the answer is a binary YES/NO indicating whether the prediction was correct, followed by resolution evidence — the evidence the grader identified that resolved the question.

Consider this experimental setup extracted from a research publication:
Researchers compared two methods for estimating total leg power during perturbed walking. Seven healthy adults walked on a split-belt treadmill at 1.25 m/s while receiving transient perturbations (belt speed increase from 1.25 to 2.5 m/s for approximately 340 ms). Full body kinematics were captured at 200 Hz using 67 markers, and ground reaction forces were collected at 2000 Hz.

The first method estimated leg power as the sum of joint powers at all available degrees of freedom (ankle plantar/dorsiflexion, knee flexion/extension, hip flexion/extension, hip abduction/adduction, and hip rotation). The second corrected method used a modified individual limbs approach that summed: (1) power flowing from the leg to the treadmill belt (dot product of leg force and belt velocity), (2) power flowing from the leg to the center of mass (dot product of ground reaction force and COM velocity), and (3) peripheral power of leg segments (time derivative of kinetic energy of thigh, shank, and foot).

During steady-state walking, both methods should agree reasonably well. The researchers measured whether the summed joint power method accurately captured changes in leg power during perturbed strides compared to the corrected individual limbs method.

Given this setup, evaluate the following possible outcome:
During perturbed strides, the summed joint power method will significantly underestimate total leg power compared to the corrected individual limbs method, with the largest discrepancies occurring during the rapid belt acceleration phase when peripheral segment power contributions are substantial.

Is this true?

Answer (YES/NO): NO